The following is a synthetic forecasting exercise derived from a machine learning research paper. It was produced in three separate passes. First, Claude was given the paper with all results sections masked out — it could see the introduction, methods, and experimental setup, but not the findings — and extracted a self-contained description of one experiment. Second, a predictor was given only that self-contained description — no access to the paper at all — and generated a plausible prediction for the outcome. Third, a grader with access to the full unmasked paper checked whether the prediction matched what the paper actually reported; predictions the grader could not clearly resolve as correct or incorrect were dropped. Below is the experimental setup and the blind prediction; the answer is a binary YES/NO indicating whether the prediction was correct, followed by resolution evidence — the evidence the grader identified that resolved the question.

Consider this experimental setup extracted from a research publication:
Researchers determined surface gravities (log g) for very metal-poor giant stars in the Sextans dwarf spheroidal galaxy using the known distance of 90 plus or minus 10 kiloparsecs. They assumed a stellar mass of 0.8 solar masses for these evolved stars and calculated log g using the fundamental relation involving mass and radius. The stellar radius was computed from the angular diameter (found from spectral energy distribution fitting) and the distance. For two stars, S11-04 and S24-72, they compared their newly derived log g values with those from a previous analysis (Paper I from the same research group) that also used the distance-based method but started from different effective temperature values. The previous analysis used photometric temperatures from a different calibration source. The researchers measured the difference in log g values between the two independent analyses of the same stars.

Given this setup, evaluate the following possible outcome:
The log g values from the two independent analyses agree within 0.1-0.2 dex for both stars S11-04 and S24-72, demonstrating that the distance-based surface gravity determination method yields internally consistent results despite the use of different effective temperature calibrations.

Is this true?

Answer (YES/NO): YES